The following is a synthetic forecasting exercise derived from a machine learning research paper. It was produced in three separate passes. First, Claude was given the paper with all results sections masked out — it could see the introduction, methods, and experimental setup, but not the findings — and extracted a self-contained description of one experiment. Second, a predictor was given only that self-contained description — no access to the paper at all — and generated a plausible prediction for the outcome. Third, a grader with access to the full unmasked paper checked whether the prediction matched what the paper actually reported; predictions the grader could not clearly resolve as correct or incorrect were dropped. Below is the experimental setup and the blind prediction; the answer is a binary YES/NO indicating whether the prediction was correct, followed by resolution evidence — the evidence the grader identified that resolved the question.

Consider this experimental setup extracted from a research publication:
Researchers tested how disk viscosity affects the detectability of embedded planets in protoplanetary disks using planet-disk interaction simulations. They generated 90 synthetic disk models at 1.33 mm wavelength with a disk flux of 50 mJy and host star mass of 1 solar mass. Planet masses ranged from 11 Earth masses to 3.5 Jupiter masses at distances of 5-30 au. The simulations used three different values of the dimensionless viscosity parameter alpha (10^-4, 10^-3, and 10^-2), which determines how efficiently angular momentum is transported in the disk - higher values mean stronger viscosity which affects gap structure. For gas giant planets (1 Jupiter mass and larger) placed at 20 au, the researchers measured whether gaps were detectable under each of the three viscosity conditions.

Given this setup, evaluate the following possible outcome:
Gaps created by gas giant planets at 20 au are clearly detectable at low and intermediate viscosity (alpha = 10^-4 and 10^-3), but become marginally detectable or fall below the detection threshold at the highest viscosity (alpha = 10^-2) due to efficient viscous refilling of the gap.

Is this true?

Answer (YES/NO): NO